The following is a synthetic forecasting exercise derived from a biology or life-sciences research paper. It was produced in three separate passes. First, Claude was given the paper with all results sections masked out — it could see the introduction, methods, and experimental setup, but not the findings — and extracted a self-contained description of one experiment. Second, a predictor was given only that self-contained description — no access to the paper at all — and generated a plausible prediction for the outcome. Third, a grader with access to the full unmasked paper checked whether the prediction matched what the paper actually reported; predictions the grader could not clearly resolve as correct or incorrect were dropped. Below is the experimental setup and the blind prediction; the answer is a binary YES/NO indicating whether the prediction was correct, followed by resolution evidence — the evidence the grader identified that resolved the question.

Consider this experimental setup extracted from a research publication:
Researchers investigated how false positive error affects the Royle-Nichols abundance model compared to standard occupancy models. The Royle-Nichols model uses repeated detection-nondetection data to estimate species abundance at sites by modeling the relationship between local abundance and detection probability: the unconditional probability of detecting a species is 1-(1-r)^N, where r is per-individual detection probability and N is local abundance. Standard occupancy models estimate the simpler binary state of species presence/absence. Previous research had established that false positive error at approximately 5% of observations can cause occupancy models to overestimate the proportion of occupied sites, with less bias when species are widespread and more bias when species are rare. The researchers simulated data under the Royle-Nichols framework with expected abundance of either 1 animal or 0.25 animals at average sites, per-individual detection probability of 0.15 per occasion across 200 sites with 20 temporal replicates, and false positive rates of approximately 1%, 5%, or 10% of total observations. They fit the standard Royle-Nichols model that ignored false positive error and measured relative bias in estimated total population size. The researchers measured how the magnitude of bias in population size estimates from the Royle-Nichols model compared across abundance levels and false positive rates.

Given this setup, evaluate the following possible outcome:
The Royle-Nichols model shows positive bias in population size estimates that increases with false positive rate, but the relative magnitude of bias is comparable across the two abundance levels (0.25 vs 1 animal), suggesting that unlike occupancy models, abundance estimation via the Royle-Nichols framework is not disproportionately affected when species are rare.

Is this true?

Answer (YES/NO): YES